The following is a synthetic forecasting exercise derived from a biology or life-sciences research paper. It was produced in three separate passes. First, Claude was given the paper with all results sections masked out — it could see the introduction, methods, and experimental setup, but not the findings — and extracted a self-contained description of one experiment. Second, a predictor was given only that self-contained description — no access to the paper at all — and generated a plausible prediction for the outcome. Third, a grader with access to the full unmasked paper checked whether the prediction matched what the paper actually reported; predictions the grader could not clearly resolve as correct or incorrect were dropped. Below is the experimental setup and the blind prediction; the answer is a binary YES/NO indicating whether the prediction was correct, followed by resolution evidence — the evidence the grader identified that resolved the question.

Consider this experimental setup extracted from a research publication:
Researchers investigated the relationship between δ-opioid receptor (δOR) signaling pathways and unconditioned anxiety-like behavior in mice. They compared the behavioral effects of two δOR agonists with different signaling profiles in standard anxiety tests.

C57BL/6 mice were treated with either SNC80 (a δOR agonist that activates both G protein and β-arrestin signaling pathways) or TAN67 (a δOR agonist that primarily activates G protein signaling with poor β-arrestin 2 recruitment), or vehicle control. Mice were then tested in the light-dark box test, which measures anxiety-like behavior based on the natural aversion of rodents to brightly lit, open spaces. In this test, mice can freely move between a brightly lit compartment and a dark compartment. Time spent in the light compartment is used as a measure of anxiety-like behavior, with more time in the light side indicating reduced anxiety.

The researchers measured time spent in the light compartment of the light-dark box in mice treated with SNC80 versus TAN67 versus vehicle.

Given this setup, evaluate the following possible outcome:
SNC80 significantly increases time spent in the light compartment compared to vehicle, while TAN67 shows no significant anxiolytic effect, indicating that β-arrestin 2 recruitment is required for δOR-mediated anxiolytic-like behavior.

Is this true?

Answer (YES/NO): YES